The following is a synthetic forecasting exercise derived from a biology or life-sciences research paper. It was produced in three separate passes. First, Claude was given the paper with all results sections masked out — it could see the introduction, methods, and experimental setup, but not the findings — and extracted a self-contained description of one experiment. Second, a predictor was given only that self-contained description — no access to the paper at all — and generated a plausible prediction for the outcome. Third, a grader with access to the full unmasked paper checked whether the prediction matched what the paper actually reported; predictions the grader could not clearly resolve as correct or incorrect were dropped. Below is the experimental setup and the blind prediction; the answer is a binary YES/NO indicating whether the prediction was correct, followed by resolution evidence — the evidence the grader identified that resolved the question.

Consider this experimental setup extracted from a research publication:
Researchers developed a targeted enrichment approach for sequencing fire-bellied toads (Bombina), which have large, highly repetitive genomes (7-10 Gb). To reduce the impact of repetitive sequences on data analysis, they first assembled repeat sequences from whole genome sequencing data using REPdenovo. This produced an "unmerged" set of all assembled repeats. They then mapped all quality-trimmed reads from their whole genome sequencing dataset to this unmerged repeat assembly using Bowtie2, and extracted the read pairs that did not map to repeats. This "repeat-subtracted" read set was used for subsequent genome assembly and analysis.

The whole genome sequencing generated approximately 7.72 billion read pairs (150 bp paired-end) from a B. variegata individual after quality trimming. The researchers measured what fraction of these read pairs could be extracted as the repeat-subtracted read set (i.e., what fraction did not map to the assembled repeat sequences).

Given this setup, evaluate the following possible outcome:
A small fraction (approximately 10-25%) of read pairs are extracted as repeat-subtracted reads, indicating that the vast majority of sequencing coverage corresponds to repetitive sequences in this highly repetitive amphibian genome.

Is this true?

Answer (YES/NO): NO